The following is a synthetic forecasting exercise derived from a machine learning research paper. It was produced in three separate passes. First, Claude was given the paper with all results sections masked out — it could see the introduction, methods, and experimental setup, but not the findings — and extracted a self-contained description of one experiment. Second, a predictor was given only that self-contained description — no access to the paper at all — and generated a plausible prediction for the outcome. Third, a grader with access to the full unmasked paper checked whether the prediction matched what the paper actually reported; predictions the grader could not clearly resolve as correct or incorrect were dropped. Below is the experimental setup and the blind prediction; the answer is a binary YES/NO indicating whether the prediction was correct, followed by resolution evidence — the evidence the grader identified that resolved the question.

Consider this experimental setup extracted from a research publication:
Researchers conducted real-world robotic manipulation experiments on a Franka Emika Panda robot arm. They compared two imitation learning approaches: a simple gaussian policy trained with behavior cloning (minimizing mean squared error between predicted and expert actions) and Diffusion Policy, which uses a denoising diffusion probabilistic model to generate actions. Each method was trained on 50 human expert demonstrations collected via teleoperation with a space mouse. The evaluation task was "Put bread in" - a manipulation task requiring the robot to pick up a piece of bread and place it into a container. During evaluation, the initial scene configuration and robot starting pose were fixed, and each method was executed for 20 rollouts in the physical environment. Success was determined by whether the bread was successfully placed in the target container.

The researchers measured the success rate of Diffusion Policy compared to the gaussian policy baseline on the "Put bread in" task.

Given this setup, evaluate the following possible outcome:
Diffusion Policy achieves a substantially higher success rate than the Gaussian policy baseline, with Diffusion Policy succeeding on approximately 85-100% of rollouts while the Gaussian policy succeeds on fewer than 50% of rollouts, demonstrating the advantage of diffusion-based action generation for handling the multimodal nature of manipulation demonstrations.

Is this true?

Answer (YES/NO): NO